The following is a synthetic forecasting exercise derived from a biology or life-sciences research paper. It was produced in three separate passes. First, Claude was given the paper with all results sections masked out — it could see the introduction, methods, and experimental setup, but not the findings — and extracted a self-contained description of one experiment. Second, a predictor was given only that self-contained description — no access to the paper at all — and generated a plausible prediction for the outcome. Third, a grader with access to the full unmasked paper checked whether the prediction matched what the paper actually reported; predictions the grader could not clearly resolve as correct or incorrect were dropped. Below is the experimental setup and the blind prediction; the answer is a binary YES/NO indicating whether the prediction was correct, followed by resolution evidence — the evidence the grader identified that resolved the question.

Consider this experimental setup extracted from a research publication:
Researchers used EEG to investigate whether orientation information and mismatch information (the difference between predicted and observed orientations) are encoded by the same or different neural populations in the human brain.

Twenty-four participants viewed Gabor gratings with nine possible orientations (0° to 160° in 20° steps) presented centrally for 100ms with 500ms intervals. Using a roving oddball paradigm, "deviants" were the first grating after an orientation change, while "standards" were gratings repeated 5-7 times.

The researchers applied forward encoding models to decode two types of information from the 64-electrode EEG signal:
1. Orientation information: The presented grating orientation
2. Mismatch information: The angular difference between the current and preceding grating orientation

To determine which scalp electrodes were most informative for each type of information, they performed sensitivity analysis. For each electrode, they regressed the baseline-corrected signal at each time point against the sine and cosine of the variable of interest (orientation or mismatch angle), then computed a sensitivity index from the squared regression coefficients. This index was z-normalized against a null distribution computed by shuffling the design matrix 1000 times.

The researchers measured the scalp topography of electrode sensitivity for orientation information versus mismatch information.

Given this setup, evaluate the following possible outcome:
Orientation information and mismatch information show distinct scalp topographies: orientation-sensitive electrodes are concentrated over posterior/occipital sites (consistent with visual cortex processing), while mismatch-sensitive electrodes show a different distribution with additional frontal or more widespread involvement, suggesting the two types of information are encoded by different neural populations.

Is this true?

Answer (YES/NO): NO